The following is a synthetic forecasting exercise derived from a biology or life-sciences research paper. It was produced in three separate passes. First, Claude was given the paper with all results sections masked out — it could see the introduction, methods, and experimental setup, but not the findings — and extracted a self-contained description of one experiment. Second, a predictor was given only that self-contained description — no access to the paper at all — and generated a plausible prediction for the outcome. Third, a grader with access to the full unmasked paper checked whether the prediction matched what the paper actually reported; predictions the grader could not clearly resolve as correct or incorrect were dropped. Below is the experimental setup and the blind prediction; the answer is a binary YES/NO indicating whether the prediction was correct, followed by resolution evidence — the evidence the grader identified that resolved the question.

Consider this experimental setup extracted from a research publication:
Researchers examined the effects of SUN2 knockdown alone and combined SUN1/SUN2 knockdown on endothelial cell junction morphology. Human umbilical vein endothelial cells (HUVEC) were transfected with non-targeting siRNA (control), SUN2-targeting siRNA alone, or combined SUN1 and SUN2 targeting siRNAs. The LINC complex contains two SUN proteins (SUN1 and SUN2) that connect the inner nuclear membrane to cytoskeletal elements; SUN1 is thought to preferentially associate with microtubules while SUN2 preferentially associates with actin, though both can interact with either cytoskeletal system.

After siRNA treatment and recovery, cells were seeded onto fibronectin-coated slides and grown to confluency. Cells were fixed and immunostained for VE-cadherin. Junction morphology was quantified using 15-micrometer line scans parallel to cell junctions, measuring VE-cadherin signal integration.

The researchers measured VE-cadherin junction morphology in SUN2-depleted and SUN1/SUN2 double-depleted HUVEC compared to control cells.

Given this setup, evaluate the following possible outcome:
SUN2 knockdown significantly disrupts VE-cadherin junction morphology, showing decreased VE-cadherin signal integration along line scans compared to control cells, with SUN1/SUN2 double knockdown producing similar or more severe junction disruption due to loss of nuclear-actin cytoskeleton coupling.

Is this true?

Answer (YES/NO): NO